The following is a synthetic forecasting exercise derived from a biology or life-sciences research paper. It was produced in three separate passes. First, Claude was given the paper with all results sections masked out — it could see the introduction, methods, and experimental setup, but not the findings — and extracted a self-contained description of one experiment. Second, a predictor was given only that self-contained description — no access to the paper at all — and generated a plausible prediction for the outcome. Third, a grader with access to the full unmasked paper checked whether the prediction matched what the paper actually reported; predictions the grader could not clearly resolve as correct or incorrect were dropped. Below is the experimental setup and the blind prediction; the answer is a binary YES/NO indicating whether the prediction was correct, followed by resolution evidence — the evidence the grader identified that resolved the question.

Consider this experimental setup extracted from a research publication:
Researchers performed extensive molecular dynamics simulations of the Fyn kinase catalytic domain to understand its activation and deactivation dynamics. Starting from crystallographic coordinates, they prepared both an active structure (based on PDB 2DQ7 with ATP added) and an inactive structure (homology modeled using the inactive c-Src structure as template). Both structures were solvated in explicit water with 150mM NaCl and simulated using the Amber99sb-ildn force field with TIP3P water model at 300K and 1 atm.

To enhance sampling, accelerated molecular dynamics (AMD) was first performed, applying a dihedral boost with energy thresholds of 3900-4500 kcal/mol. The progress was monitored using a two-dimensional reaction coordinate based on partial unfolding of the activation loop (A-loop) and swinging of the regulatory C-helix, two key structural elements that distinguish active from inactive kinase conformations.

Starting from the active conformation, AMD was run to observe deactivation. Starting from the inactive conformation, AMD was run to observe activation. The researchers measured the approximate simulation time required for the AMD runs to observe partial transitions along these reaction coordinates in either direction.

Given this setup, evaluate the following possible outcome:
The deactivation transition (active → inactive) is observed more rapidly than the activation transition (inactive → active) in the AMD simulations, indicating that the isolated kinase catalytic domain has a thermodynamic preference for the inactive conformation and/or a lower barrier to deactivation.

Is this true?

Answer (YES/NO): NO